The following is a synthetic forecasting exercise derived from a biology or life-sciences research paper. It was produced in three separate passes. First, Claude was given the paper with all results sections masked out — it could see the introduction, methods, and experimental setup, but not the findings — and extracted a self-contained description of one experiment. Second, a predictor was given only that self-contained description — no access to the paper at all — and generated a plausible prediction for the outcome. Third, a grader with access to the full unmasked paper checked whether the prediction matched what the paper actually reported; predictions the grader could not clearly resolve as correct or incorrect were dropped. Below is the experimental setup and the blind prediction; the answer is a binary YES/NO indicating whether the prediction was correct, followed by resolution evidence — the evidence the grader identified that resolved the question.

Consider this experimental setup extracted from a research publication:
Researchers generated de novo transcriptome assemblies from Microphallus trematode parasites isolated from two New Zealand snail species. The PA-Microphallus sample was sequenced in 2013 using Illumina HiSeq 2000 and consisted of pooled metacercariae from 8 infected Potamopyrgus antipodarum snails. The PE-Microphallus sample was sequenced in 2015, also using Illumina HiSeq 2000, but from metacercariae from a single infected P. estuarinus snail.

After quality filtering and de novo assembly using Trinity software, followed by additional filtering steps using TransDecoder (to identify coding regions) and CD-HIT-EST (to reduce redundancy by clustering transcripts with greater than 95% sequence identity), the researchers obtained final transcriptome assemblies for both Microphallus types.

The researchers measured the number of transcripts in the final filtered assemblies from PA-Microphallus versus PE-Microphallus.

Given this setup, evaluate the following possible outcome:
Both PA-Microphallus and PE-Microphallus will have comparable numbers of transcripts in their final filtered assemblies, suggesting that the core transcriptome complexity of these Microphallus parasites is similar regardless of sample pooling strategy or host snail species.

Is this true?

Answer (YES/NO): NO